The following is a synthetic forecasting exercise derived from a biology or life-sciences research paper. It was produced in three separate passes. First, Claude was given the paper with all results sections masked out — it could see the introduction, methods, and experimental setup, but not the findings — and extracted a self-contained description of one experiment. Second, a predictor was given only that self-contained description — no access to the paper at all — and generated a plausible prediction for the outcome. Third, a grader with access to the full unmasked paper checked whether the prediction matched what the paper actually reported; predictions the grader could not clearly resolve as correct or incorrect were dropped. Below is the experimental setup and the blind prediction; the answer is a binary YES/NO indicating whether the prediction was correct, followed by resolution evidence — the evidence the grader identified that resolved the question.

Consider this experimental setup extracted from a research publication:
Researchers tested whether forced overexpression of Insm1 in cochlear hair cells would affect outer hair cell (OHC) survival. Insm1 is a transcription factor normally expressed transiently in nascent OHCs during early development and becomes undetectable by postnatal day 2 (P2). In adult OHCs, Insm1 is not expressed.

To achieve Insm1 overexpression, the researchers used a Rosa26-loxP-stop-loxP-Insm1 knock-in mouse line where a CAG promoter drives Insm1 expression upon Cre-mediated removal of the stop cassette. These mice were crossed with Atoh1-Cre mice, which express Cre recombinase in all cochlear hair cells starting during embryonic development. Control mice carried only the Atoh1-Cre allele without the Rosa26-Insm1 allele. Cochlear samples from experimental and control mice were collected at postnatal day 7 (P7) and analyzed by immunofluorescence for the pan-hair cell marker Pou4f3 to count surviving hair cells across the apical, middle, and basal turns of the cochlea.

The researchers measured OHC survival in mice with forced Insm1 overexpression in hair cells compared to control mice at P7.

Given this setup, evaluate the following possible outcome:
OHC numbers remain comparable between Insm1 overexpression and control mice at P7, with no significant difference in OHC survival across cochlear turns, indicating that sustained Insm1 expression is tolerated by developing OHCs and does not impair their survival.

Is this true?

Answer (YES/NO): NO